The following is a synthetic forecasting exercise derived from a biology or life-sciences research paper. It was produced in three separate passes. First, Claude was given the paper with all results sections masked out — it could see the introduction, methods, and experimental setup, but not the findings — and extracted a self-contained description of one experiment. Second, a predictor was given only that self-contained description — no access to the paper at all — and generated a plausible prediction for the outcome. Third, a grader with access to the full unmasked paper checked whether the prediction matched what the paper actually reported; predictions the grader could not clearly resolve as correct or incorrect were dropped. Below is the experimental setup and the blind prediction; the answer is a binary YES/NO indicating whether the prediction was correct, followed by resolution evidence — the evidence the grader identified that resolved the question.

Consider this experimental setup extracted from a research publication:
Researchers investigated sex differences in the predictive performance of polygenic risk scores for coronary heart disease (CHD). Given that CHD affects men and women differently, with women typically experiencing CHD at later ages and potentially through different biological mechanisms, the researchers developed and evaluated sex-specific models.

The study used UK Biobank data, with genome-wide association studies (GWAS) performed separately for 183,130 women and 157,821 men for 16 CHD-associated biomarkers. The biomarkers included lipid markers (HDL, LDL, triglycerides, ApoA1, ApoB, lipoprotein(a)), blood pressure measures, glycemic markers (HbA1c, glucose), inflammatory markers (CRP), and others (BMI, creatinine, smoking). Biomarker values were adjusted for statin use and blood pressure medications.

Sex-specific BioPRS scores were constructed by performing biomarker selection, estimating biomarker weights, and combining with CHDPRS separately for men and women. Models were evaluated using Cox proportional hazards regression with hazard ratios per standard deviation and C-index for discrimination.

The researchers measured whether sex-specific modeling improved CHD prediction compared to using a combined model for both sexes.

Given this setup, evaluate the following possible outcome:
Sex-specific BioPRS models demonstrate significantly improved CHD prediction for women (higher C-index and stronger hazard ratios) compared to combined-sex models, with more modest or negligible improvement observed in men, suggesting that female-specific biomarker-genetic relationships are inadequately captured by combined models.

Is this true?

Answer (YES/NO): NO